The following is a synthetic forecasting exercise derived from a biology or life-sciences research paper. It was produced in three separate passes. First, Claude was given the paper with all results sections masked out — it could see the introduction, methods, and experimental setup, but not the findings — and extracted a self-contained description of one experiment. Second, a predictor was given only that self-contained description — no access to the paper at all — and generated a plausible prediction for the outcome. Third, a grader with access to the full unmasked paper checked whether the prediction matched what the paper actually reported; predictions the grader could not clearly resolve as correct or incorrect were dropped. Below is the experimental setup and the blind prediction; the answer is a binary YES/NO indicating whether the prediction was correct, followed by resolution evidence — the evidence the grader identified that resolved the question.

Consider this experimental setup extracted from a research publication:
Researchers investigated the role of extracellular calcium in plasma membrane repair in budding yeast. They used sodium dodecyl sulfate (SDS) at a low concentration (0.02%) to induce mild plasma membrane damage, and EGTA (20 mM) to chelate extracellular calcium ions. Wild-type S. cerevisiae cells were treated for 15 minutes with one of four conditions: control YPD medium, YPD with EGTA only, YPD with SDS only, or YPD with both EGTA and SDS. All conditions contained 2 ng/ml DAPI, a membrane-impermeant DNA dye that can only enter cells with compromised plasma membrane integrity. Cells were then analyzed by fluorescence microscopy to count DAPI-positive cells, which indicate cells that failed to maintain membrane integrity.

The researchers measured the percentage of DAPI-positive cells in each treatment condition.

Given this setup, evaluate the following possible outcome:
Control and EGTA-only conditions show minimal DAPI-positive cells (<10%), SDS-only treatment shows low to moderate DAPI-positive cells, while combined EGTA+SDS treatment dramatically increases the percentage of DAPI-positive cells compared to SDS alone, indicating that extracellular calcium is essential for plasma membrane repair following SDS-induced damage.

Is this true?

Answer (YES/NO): YES